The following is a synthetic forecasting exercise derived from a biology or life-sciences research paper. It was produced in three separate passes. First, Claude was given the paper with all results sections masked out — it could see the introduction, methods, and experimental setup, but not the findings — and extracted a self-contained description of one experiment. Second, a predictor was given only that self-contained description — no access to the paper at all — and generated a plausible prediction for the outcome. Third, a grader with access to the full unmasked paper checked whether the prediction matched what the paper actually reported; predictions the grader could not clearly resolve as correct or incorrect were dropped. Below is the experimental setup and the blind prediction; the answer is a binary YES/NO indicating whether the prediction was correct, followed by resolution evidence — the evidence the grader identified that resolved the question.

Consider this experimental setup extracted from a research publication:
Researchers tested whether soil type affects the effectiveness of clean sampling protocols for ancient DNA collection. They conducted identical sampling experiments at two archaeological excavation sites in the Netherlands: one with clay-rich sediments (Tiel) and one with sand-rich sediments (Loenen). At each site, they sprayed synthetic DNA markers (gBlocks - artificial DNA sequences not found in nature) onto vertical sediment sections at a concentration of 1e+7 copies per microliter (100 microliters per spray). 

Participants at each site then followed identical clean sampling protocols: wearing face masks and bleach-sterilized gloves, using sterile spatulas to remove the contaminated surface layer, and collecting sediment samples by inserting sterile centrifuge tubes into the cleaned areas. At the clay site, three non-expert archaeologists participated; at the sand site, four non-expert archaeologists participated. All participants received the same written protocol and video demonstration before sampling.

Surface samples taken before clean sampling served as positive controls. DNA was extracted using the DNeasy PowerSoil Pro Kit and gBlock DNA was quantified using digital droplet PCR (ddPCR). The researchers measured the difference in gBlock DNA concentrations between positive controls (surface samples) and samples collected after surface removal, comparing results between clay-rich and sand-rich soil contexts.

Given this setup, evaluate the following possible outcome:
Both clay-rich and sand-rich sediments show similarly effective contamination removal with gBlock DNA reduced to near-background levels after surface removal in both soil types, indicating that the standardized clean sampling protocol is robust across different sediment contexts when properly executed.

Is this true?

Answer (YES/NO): NO